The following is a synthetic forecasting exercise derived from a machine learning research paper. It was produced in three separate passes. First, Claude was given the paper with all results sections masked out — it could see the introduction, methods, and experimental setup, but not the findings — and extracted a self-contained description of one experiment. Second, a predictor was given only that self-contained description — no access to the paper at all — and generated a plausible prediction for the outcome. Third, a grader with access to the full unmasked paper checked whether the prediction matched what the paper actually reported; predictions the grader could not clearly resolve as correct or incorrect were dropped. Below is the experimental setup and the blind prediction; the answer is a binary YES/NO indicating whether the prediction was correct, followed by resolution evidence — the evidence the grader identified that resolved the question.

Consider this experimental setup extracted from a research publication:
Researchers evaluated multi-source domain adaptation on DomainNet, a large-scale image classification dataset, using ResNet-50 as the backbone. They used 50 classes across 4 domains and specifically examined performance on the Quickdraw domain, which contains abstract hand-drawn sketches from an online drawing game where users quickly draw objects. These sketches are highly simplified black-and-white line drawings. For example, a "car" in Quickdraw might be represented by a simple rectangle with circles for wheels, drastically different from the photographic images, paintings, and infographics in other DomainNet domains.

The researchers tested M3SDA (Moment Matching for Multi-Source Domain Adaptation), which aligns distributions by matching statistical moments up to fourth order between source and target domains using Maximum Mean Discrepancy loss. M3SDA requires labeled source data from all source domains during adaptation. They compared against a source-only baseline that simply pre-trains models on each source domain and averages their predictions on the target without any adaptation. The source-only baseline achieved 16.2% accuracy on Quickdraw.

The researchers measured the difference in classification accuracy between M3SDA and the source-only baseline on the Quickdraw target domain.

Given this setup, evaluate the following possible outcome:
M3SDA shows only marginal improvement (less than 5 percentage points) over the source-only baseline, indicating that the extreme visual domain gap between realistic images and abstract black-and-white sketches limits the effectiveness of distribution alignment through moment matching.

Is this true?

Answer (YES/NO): NO